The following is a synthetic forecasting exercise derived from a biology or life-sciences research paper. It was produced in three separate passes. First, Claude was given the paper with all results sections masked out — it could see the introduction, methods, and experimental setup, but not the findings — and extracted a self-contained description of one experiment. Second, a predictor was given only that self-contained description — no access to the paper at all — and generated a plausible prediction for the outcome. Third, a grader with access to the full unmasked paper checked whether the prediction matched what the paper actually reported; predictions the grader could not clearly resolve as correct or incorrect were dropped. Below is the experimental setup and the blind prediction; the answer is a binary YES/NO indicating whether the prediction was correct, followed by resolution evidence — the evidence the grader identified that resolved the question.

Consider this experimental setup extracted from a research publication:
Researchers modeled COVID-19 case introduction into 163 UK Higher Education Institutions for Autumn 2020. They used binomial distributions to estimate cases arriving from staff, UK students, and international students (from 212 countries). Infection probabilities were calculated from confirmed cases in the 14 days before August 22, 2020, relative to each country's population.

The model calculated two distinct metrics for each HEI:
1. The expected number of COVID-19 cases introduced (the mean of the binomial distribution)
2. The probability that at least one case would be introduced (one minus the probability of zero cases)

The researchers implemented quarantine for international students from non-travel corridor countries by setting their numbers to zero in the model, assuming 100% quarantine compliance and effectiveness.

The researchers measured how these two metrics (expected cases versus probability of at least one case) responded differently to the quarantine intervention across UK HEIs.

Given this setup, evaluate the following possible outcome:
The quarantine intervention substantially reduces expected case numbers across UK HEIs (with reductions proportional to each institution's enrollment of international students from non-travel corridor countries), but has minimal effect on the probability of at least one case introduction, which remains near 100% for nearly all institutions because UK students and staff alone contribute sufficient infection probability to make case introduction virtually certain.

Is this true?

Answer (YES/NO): NO